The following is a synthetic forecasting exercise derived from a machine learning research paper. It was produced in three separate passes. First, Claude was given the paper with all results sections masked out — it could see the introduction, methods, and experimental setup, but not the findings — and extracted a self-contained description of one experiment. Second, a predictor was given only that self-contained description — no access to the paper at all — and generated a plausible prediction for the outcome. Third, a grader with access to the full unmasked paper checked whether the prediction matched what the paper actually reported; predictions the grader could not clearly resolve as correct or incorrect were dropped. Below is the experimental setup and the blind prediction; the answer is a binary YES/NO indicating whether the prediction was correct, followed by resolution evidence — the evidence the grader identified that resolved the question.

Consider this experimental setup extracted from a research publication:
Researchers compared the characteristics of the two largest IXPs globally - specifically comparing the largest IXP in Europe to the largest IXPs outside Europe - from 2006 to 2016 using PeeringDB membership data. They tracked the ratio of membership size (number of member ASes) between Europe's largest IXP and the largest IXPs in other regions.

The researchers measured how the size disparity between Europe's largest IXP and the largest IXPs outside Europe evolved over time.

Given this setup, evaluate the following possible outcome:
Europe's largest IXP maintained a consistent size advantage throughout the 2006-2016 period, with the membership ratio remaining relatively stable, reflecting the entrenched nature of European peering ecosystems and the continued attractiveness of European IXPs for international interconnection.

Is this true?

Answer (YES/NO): NO